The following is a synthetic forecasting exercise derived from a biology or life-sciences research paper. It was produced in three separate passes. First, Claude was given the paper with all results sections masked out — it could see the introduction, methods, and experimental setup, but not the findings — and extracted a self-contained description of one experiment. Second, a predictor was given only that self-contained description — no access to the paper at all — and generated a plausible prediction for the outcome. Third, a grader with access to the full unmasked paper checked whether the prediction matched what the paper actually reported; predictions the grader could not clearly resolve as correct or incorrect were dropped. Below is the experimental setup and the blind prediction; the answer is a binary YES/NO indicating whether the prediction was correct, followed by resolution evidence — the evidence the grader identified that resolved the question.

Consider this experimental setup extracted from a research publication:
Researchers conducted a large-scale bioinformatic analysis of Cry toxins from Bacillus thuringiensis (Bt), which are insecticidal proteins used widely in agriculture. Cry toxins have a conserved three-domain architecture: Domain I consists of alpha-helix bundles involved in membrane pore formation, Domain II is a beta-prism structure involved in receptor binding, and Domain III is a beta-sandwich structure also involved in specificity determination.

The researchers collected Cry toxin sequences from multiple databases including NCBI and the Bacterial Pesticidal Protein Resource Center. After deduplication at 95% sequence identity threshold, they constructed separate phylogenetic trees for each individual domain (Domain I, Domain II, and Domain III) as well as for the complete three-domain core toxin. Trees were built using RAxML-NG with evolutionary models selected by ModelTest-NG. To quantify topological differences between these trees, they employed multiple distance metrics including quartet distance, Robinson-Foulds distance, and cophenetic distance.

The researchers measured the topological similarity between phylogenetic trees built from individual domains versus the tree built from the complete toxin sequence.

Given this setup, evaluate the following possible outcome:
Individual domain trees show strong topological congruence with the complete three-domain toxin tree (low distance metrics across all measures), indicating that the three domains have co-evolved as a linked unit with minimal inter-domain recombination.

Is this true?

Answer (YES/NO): NO